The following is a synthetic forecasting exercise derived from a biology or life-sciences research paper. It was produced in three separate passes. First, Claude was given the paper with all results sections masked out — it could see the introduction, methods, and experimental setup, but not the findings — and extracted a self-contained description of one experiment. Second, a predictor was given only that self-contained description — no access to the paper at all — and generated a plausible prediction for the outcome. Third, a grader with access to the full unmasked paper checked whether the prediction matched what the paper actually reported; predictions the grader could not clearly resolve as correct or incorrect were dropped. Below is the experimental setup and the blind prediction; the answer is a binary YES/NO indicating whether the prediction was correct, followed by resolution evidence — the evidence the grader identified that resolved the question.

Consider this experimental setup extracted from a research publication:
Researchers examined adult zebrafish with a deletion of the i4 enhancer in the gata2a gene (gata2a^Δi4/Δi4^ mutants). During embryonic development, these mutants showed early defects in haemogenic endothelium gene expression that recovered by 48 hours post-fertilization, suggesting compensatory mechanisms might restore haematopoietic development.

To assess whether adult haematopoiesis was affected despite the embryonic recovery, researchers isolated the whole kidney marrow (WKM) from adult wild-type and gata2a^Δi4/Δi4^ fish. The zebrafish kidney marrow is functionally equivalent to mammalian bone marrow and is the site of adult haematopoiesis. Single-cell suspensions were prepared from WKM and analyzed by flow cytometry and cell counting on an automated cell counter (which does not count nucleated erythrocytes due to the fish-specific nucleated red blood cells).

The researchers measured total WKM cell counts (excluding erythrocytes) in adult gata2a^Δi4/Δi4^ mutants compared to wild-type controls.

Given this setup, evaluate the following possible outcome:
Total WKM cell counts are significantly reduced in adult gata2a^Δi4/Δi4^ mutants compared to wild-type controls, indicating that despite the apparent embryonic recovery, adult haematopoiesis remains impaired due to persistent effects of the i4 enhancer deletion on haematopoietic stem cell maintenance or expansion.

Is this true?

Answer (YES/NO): YES